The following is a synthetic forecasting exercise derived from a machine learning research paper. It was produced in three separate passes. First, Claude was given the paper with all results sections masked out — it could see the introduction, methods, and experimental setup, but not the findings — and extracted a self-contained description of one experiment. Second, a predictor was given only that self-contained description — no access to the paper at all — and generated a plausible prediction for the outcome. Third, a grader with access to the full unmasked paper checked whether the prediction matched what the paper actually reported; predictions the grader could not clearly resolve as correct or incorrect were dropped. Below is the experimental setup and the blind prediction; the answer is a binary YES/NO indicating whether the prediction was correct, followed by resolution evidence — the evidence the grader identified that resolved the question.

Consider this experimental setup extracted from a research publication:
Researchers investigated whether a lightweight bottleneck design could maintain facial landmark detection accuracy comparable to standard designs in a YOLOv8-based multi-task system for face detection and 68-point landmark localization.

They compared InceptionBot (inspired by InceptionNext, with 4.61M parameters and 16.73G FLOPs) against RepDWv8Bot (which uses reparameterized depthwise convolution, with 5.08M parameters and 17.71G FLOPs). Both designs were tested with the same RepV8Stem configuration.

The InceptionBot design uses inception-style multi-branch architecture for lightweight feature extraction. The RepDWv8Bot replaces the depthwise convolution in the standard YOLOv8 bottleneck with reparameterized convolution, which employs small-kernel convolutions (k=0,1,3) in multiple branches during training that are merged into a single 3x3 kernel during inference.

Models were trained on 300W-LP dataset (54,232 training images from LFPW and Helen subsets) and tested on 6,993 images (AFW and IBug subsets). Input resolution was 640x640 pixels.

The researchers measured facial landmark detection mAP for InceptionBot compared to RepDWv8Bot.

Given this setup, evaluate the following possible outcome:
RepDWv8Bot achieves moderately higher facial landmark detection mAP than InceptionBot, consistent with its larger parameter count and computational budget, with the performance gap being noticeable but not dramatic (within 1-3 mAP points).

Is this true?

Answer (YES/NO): YES